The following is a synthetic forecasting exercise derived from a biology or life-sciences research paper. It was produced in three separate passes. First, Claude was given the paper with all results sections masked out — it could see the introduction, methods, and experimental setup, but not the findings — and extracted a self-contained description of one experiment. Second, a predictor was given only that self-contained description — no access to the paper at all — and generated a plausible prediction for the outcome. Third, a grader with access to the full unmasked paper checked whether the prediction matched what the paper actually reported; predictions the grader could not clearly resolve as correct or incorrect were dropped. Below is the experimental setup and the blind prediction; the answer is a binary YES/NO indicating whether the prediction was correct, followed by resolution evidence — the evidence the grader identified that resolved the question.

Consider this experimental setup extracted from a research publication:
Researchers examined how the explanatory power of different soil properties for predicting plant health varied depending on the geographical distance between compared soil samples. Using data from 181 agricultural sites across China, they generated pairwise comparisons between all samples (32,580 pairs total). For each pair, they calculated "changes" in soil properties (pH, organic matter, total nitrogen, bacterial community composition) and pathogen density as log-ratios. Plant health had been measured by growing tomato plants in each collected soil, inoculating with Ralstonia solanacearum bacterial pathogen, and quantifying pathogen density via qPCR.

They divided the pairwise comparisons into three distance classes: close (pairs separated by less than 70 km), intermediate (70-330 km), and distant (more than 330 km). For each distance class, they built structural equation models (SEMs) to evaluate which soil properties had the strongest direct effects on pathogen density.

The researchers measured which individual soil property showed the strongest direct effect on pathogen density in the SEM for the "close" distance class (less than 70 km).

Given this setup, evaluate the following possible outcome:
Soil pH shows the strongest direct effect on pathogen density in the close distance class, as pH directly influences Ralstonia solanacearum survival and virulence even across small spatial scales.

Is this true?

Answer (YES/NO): NO